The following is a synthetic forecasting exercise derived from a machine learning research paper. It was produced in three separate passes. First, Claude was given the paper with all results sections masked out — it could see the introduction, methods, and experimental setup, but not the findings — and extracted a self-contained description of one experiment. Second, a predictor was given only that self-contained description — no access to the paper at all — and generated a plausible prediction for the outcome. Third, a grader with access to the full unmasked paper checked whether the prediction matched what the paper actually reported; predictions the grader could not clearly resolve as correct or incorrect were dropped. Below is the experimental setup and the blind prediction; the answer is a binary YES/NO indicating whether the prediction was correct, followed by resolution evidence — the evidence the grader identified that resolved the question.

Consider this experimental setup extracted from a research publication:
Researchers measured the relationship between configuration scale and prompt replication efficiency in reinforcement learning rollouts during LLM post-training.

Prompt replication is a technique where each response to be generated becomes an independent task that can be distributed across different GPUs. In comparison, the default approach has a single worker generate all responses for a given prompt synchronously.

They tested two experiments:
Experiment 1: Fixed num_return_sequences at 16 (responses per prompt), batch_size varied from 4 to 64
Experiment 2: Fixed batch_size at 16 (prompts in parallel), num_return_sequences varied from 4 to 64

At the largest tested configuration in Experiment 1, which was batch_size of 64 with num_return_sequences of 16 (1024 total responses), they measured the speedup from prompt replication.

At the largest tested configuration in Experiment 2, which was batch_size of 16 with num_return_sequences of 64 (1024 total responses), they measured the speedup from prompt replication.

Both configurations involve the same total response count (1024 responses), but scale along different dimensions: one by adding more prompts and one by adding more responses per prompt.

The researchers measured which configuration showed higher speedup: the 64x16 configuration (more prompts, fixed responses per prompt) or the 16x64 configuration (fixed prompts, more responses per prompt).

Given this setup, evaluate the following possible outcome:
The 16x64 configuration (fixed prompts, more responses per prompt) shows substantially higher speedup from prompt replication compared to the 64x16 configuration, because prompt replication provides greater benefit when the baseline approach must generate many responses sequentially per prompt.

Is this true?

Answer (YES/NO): NO